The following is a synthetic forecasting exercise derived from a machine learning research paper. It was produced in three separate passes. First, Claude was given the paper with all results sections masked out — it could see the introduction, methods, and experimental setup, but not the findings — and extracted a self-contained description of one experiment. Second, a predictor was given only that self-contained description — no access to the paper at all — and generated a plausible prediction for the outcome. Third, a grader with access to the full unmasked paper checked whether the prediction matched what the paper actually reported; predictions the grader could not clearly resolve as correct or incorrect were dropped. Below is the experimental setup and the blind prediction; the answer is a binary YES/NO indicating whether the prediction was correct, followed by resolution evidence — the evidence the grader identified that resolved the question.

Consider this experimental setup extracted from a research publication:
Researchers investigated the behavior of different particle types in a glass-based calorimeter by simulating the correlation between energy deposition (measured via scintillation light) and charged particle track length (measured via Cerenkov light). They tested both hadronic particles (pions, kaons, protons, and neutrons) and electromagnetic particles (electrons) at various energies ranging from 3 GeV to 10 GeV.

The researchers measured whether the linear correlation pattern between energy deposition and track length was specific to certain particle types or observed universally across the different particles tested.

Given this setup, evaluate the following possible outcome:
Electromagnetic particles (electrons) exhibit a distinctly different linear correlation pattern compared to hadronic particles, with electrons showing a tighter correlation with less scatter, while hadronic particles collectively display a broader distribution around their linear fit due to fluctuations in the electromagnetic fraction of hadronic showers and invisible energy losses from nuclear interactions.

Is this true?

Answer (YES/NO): NO